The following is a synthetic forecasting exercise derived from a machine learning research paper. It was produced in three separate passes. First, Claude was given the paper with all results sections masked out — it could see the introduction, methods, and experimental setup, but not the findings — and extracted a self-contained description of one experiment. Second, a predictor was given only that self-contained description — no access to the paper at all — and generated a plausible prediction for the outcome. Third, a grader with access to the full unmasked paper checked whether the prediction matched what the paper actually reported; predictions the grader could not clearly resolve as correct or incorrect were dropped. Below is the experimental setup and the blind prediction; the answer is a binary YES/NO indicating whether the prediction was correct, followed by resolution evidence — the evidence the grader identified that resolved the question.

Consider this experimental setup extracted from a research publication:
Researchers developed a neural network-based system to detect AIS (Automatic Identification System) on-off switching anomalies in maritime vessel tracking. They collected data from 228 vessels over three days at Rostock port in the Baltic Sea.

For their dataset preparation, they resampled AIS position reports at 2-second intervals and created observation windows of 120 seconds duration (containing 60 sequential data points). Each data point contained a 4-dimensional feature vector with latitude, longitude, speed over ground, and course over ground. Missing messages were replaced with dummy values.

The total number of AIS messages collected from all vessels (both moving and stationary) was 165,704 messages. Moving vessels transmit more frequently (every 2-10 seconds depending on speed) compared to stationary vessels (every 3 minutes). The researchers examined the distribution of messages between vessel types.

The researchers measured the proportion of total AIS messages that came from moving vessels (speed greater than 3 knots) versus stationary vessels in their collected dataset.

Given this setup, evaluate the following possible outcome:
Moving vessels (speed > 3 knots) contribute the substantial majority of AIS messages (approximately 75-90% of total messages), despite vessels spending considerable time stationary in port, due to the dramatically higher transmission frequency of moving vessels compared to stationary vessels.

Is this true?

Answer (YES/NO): YES